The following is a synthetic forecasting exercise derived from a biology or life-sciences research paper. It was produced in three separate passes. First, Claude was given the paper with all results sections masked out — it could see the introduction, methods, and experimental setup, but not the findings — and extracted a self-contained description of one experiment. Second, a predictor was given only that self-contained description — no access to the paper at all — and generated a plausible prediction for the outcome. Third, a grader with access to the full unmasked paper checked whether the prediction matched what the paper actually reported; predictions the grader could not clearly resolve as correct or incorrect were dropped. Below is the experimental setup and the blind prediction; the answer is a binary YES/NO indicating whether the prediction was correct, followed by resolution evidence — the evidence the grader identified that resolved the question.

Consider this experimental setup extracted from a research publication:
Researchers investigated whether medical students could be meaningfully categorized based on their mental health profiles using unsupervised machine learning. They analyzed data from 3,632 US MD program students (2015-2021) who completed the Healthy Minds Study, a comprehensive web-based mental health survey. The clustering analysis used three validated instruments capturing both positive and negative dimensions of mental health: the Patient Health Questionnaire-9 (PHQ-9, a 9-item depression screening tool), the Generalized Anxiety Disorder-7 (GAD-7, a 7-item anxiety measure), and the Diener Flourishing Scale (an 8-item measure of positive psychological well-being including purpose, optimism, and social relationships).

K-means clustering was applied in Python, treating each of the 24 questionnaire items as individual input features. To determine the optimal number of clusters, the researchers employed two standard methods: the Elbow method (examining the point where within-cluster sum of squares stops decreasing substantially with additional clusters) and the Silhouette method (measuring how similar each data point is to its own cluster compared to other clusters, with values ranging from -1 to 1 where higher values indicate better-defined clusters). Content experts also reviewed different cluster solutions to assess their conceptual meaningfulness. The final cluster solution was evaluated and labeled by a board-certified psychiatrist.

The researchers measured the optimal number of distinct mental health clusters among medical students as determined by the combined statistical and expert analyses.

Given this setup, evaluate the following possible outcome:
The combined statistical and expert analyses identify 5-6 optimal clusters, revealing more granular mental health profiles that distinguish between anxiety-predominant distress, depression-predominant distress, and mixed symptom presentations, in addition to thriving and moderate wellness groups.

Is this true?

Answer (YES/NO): NO